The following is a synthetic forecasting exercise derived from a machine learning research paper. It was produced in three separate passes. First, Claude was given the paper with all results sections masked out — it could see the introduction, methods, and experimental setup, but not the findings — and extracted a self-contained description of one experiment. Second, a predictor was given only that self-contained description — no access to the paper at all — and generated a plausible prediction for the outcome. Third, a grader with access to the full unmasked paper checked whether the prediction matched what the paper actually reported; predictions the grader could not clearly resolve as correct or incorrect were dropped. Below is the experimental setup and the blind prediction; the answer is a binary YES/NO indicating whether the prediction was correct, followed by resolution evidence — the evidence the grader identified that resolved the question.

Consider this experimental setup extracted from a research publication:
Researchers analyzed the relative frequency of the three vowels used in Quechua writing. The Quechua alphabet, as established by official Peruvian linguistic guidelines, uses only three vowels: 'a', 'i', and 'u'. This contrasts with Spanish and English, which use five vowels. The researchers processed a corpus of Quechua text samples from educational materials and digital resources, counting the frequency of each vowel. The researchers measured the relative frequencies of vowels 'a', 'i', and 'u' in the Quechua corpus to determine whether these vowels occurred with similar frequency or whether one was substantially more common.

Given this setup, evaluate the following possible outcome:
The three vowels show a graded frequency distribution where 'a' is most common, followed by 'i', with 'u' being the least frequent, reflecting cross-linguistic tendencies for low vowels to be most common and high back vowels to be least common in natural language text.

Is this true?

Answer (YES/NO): NO